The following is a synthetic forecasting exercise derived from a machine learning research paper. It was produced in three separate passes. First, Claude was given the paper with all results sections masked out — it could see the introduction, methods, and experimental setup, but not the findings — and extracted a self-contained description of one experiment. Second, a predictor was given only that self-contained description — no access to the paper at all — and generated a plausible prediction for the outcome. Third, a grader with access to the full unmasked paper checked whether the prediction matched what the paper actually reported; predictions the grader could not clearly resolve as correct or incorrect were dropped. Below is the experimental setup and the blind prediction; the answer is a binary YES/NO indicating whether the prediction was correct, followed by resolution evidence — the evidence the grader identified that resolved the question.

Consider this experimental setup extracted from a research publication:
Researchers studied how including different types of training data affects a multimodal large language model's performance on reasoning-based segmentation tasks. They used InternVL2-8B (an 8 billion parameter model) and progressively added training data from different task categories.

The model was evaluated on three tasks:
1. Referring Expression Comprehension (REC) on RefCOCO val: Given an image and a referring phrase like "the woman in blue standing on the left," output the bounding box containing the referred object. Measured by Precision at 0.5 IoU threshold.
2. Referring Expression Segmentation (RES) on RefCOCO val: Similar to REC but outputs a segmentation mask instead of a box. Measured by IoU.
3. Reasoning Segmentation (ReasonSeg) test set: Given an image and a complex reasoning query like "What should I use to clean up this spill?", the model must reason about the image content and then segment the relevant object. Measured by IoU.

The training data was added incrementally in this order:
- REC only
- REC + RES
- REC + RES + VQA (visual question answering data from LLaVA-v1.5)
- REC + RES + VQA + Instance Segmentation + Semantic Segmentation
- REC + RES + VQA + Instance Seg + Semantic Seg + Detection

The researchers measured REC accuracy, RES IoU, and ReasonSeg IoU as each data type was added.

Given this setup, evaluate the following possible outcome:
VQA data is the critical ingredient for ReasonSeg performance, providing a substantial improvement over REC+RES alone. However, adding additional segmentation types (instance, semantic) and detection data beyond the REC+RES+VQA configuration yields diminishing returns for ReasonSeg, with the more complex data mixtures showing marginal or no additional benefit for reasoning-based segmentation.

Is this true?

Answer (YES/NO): NO